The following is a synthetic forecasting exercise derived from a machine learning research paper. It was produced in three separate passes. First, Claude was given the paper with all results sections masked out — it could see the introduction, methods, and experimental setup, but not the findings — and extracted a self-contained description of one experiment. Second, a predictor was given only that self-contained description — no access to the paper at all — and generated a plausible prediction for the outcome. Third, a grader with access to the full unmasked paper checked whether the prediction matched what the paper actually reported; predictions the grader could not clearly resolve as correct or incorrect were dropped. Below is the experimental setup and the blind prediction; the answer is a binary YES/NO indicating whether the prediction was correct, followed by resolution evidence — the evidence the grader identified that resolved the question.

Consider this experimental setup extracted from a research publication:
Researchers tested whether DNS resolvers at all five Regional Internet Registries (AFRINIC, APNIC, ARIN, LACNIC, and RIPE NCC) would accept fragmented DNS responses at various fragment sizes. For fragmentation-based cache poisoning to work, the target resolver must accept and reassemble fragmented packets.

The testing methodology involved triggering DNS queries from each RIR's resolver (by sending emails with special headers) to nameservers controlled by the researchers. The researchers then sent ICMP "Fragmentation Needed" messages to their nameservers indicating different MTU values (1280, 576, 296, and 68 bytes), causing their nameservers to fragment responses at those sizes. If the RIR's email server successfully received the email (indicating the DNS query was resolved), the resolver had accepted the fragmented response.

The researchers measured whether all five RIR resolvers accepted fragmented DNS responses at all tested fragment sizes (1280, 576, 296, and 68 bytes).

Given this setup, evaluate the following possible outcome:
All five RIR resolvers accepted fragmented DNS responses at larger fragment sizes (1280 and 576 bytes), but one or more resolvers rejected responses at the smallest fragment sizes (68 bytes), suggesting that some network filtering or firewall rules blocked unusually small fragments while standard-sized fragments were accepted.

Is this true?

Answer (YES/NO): NO